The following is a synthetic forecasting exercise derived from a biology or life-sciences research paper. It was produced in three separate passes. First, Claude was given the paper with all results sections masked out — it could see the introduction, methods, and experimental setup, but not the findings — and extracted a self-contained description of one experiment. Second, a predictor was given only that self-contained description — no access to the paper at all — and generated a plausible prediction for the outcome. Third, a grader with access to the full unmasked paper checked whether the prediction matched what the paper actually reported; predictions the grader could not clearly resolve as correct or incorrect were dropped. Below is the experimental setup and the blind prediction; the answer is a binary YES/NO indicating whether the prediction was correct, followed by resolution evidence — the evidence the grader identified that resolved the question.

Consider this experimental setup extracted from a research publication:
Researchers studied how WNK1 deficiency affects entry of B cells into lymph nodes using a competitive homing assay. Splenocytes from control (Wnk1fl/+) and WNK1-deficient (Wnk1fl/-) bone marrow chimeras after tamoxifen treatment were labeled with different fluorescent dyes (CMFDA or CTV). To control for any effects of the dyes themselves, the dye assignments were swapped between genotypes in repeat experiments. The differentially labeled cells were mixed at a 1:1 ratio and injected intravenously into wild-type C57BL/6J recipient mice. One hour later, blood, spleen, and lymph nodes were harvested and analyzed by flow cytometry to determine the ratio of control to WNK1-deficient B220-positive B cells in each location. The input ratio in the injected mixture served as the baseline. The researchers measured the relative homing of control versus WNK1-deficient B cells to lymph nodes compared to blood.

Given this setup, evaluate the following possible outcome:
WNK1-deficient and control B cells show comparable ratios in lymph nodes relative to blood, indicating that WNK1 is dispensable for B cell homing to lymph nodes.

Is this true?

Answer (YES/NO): NO